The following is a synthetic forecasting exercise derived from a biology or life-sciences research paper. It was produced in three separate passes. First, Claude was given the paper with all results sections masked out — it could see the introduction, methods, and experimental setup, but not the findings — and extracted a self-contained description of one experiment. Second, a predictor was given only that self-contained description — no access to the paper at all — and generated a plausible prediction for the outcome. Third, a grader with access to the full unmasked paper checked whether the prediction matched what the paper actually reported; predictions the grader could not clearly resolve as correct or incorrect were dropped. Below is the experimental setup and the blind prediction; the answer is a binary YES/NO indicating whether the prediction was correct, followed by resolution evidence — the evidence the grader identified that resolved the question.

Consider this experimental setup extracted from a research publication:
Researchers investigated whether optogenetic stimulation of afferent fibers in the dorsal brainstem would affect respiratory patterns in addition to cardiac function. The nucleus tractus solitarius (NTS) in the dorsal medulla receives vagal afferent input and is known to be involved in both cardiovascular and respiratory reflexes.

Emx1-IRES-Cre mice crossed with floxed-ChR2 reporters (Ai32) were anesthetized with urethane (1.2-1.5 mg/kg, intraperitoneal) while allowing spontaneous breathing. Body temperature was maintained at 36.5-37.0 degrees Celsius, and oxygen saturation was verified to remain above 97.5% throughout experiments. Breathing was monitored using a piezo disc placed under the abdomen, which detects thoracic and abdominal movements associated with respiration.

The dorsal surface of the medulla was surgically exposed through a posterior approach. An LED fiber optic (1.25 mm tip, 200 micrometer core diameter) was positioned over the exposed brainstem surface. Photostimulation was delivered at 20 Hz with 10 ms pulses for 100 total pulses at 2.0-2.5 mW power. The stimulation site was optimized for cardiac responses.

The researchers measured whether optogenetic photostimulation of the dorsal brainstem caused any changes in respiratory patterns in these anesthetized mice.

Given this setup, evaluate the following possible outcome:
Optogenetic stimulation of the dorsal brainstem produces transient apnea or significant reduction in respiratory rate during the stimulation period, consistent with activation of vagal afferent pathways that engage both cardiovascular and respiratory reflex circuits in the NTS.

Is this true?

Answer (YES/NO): NO